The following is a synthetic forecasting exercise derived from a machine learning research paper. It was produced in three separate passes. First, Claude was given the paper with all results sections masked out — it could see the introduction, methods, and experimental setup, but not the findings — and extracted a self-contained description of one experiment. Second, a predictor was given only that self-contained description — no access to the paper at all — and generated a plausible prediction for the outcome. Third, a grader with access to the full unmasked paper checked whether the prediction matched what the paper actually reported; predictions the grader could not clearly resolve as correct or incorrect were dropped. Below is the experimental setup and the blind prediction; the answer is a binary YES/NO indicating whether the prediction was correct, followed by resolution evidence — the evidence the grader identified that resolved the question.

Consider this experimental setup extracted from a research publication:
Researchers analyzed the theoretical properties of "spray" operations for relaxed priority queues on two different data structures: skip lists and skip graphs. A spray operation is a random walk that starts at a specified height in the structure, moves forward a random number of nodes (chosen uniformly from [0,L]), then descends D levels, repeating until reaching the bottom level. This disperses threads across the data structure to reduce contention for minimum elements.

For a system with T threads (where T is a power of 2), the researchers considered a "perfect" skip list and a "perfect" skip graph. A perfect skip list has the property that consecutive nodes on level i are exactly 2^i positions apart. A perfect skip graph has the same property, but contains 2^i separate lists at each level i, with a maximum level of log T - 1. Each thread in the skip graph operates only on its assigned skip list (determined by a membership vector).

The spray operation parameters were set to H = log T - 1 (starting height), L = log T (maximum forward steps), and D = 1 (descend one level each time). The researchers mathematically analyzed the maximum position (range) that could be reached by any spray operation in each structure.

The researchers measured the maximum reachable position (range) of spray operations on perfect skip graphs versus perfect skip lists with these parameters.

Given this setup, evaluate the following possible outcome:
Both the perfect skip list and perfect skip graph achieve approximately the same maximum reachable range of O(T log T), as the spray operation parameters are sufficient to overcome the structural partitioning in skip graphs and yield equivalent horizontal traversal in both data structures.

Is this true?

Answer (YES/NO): YES